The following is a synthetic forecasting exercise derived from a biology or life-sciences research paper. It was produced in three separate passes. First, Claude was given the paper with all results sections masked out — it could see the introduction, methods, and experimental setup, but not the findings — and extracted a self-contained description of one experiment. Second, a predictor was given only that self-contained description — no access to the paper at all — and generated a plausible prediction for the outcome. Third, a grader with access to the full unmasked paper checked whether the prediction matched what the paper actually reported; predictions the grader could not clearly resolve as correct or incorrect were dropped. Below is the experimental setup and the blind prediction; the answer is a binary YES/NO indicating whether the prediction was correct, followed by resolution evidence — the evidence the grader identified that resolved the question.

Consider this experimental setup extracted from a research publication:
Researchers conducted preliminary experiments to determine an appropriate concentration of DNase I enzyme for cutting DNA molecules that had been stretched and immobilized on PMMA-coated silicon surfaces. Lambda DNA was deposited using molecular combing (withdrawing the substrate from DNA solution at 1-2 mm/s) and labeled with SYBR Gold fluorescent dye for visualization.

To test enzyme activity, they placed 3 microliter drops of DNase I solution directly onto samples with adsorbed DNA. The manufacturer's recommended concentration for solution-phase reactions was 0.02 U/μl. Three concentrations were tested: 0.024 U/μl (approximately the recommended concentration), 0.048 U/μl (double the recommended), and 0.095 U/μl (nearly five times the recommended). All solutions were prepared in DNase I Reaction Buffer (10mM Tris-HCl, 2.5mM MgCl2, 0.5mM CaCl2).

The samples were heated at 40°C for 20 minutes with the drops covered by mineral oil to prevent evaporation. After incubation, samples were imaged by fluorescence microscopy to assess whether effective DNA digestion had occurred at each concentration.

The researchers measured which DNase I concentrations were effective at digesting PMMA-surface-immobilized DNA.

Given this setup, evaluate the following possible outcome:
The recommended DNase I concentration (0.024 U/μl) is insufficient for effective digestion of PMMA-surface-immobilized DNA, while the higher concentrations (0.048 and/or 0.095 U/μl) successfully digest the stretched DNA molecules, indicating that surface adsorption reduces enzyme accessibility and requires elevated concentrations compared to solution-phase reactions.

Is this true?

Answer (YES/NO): YES